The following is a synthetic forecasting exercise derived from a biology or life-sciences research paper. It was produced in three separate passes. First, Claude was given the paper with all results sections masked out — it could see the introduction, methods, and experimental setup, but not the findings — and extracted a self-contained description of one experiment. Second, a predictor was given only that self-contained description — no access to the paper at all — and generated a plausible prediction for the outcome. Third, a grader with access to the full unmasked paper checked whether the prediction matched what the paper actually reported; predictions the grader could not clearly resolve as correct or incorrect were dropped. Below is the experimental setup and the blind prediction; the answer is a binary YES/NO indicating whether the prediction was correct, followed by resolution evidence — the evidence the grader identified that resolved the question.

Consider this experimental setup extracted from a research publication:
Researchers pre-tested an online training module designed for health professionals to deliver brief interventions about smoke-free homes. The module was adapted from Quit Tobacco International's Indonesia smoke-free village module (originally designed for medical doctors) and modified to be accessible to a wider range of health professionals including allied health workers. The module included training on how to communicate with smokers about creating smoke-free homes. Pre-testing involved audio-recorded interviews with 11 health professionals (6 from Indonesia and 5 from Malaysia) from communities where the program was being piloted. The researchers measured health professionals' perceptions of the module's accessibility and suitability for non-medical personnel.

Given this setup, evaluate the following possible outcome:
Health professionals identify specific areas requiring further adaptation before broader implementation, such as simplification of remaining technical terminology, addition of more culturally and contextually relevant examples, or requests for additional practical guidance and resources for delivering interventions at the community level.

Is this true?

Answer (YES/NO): NO